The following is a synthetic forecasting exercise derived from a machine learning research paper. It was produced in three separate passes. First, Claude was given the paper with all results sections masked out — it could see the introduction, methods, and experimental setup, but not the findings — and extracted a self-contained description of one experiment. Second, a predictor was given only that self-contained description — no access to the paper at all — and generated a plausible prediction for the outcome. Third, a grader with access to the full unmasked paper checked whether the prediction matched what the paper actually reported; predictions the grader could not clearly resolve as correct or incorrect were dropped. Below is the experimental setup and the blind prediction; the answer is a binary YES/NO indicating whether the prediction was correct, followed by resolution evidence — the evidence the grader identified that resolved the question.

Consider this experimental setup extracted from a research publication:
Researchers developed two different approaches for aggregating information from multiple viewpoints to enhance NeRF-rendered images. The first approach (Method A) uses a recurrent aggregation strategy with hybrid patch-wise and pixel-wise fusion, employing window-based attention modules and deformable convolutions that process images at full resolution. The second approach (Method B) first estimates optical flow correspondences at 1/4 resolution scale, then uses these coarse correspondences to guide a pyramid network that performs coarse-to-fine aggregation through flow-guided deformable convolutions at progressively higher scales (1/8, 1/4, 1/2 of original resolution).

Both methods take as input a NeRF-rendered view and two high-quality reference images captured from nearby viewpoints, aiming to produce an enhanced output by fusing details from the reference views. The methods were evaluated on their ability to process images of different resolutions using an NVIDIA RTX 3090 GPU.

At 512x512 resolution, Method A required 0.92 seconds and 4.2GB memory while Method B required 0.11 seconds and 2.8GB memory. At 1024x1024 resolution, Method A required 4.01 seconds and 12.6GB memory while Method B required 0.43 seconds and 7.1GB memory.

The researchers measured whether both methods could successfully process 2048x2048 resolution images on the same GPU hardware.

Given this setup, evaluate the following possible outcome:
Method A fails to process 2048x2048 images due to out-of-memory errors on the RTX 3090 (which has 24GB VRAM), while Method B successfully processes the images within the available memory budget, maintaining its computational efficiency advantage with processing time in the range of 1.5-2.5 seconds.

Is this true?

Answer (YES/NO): YES